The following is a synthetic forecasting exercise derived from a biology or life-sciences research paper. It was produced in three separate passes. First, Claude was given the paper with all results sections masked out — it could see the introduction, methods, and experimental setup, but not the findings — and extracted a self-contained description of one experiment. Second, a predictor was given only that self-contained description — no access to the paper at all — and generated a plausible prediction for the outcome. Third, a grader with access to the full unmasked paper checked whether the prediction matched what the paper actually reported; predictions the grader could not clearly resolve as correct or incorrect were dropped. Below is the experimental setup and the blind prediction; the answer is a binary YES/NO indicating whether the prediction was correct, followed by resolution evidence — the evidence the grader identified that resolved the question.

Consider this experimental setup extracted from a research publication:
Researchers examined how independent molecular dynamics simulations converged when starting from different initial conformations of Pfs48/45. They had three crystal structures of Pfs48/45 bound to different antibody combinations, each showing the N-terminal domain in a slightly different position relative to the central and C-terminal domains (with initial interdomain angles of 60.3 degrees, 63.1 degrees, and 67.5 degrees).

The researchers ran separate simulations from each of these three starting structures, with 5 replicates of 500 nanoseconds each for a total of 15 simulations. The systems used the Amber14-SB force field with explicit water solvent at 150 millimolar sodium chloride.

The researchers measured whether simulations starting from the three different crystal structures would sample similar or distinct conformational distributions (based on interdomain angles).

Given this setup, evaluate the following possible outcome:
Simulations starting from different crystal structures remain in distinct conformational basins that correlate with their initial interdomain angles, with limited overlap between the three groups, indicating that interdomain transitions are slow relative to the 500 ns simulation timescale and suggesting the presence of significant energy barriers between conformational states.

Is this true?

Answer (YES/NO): NO